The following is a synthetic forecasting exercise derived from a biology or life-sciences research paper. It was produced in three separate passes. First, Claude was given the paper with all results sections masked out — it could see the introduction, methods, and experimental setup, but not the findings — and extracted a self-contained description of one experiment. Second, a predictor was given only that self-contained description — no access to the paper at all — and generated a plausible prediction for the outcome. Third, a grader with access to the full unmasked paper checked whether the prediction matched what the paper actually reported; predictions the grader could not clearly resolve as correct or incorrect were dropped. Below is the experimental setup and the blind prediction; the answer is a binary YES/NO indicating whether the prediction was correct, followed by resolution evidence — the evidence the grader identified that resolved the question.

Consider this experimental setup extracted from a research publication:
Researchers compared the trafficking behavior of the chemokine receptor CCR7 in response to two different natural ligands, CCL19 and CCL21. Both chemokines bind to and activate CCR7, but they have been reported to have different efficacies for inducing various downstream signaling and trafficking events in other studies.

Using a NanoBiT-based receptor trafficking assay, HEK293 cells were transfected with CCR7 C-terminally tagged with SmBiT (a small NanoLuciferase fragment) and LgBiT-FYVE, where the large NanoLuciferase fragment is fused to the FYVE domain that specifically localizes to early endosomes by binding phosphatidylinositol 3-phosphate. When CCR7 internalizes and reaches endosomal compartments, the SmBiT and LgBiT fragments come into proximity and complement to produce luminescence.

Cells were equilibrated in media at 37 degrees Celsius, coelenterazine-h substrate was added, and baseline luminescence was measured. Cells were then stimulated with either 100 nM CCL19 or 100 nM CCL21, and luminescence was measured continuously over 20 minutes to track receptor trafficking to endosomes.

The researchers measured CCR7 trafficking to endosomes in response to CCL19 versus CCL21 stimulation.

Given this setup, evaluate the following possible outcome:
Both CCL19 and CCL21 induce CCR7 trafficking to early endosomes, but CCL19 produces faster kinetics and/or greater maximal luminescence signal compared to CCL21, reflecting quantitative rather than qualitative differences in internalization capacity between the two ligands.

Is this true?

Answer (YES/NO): YES